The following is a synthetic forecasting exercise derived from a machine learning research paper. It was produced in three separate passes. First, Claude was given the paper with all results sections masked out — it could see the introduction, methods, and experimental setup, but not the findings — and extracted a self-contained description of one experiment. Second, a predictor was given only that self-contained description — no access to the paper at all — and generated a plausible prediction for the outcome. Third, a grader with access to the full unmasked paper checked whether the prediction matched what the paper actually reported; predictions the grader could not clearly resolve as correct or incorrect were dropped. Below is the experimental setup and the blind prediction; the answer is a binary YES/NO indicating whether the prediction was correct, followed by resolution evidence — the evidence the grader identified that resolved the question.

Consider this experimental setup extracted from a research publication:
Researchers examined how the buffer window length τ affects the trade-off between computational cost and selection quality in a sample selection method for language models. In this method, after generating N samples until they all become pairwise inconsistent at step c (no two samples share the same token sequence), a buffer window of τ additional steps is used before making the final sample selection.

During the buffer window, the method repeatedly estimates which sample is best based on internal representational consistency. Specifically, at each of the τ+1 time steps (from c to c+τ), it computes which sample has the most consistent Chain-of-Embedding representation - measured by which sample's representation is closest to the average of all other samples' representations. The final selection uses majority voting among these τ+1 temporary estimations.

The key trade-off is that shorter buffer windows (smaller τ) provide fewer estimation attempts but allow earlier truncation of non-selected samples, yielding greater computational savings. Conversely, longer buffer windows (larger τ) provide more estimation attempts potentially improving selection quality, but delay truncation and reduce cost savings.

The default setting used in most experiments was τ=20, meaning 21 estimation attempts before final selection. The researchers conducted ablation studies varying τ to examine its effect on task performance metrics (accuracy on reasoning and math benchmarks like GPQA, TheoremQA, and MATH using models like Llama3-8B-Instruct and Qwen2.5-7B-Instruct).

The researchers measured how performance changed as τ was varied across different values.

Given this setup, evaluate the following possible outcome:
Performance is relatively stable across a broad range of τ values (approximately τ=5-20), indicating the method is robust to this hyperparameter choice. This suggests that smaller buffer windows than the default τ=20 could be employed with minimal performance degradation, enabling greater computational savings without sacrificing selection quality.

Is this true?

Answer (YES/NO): NO